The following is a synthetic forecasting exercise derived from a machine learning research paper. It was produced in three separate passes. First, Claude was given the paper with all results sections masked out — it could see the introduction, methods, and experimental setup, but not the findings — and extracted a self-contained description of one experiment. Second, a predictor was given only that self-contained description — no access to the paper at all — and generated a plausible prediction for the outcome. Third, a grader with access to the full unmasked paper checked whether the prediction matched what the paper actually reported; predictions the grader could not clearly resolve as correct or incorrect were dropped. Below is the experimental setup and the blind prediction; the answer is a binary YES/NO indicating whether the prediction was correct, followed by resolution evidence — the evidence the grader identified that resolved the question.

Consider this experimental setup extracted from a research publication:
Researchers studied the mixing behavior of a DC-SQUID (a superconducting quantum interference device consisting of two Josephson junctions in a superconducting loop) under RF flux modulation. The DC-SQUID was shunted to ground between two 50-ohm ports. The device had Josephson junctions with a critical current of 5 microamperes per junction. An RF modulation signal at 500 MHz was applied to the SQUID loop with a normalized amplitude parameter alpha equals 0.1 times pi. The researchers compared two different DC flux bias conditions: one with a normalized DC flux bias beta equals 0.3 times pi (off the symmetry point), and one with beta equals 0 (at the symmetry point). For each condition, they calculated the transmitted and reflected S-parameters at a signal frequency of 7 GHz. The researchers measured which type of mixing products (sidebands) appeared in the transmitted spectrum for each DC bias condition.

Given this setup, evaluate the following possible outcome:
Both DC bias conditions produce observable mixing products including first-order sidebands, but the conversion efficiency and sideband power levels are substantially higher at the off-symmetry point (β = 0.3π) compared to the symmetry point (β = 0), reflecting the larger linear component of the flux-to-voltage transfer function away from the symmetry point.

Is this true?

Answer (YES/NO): NO